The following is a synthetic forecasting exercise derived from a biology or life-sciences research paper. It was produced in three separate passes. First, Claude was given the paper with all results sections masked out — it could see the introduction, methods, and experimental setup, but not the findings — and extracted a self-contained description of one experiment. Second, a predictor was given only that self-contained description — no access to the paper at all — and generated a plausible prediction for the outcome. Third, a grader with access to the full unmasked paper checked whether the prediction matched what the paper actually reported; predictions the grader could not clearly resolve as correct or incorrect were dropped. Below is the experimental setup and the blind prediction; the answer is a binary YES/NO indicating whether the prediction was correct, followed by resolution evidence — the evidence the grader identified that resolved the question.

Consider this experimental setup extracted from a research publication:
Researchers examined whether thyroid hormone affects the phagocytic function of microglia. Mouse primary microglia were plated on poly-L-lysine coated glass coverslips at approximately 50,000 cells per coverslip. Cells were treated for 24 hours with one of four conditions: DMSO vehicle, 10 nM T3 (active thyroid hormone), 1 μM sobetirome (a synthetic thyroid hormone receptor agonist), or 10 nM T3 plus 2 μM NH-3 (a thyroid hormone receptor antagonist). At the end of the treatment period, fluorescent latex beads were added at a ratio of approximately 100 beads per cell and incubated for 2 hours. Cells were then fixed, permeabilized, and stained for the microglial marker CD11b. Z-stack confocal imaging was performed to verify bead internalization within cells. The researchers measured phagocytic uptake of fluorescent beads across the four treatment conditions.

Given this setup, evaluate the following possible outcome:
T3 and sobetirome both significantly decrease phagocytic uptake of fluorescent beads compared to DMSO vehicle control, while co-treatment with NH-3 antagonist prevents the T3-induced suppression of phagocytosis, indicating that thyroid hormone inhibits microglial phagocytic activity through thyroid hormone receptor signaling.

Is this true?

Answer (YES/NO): NO